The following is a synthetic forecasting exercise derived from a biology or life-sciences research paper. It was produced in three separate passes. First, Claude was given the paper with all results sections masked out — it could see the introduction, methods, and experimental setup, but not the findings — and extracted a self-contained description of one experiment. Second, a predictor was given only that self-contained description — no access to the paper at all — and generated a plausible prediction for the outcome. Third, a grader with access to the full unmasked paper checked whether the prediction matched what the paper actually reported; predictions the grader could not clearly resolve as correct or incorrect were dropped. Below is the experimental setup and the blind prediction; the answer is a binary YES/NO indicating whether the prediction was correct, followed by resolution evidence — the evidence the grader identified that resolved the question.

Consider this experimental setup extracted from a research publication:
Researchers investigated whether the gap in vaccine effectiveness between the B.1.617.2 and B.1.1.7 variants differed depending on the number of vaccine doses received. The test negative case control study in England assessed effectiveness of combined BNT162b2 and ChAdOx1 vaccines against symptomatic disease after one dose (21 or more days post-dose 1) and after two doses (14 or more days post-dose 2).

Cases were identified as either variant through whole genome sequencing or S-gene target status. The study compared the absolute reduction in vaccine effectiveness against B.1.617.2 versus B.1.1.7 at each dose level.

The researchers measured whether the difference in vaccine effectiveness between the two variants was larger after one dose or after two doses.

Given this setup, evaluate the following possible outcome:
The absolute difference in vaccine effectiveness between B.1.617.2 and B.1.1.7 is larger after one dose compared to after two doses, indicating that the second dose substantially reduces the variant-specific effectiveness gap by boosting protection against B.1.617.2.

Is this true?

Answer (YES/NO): YES